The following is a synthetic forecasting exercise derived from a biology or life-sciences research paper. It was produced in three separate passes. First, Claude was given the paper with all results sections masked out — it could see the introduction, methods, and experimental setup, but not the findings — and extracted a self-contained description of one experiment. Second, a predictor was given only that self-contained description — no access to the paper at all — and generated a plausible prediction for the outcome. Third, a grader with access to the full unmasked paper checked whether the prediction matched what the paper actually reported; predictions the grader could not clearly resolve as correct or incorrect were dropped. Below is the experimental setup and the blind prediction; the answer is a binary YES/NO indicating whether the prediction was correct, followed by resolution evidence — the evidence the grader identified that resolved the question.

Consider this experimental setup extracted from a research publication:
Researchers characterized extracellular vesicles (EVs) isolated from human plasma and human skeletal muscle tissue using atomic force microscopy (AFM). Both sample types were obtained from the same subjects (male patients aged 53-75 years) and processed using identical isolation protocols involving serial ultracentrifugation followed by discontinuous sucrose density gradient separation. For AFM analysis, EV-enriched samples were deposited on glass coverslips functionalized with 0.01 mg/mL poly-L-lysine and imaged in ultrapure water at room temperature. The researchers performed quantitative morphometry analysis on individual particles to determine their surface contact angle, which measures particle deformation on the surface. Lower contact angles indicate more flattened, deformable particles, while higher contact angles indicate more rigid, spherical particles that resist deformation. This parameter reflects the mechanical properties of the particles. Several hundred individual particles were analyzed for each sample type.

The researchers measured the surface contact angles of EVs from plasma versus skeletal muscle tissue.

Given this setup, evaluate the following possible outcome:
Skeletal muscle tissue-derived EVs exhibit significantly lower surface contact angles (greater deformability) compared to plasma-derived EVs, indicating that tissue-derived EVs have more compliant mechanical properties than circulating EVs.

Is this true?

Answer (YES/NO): NO